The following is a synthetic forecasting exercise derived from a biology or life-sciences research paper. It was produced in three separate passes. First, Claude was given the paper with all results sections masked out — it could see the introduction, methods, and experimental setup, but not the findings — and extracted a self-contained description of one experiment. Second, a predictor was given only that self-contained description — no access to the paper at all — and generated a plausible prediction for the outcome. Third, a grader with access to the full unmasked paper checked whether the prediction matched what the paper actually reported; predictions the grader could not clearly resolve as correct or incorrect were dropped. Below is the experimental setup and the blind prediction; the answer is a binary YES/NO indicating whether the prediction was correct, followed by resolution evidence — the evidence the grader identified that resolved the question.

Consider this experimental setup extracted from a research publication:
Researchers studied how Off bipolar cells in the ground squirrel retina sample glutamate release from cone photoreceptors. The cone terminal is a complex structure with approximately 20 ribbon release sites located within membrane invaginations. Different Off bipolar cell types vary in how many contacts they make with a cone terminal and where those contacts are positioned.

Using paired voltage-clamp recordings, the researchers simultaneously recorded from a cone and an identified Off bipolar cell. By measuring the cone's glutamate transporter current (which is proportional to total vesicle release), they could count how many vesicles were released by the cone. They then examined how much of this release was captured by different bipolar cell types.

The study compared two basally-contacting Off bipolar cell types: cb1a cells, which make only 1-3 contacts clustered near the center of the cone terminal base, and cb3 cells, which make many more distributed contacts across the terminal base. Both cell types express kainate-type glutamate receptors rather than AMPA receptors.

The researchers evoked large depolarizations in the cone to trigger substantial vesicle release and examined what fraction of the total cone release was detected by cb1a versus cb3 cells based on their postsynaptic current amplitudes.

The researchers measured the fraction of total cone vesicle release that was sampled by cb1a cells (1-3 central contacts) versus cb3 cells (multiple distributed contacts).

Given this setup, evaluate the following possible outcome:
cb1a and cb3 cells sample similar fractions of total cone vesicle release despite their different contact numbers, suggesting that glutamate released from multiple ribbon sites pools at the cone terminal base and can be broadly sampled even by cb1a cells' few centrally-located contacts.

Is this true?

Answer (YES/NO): NO